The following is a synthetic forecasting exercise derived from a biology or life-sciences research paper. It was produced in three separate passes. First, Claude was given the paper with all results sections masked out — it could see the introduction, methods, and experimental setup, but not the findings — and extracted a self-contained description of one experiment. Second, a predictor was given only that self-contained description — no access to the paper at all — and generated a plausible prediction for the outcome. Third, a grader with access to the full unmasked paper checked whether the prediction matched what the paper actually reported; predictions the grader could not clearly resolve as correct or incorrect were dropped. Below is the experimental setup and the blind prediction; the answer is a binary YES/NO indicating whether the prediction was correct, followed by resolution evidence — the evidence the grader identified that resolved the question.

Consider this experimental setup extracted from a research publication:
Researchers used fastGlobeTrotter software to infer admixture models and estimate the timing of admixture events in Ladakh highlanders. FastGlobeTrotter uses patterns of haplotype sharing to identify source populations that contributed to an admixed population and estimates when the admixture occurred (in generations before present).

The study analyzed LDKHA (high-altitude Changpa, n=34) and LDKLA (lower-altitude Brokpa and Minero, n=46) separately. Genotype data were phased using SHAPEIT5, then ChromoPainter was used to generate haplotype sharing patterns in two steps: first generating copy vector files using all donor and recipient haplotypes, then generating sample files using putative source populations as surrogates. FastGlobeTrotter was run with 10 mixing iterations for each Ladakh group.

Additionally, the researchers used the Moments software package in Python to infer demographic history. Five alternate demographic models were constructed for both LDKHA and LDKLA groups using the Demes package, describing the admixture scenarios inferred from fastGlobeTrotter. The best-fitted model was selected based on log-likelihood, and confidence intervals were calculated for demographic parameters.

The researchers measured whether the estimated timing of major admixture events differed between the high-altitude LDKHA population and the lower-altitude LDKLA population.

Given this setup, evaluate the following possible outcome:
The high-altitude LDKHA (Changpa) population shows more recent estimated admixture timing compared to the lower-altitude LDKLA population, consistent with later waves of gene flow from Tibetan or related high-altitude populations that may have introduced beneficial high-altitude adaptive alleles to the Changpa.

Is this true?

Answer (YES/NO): YES